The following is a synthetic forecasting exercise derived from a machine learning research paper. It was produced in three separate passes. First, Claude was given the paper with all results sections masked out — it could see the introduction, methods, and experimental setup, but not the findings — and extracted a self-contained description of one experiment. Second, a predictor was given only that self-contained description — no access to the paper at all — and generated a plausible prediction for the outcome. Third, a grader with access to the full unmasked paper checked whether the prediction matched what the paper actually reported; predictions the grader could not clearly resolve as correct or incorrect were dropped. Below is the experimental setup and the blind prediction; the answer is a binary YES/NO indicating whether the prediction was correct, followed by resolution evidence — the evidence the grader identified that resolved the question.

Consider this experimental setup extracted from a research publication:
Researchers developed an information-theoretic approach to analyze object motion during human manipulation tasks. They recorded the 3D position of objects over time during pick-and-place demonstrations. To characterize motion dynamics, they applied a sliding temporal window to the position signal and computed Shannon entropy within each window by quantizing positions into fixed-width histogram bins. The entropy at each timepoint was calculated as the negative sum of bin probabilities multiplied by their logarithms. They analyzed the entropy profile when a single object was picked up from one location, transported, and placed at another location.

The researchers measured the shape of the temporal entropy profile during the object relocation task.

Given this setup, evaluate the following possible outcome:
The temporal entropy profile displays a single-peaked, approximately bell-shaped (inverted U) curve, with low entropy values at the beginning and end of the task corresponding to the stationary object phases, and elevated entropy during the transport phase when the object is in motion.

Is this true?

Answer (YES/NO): YES